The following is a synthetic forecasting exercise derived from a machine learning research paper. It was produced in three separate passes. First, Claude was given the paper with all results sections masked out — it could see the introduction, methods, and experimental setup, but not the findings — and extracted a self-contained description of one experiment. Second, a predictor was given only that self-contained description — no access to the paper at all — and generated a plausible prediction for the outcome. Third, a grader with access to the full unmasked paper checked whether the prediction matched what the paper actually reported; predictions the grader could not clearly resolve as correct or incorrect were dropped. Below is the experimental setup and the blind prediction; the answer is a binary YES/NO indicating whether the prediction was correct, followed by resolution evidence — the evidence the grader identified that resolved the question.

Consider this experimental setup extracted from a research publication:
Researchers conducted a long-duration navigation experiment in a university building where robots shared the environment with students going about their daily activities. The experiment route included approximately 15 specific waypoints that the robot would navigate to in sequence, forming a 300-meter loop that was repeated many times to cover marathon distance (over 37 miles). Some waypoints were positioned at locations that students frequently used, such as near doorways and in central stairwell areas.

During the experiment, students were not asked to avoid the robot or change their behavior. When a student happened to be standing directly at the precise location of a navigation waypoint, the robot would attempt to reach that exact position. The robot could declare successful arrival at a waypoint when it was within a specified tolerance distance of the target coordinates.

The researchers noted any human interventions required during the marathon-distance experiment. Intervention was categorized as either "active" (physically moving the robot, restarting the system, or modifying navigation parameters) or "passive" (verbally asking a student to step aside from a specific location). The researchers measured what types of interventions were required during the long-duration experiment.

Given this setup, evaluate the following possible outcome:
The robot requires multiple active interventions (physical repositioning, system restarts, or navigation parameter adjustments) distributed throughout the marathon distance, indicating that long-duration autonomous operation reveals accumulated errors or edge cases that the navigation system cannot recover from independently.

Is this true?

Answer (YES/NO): NO